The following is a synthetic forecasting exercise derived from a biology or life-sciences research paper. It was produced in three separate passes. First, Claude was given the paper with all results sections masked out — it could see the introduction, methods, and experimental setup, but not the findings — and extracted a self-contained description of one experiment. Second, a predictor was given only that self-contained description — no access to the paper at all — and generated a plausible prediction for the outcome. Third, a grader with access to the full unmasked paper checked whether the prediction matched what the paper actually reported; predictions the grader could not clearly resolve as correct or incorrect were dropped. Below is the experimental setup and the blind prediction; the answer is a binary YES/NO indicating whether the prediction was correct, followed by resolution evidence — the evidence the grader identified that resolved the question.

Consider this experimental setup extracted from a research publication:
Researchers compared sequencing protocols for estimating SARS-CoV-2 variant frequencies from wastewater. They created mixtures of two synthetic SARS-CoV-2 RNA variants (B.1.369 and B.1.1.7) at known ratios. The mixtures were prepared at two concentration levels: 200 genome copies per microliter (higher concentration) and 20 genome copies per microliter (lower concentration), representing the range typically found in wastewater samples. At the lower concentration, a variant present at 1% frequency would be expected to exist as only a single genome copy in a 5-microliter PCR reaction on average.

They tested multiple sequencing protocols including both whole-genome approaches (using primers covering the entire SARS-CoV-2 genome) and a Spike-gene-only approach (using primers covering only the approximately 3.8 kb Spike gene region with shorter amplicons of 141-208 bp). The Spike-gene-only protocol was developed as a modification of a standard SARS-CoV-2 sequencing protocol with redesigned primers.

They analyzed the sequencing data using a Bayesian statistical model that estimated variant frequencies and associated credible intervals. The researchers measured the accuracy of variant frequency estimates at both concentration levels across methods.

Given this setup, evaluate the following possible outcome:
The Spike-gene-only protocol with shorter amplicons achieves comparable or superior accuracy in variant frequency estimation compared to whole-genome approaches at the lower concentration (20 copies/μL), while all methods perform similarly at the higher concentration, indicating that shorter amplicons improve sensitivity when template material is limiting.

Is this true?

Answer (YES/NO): NO